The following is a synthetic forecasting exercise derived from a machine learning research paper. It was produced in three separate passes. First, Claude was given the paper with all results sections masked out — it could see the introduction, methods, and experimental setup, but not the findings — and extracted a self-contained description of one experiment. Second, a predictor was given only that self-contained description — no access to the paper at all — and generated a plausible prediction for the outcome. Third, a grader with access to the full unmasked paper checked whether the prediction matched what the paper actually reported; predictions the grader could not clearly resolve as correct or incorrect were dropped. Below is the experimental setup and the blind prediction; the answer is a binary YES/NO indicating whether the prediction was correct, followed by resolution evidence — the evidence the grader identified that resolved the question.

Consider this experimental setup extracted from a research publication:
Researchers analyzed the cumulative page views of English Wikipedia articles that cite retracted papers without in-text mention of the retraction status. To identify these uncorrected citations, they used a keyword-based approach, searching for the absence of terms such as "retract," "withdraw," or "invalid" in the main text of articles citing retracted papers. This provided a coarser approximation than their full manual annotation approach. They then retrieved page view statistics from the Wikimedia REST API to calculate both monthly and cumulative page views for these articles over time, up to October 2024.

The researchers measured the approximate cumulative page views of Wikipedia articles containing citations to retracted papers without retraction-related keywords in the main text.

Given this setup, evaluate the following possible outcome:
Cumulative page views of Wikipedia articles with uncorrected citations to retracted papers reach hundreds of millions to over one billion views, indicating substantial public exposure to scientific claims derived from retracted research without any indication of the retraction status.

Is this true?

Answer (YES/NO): YES